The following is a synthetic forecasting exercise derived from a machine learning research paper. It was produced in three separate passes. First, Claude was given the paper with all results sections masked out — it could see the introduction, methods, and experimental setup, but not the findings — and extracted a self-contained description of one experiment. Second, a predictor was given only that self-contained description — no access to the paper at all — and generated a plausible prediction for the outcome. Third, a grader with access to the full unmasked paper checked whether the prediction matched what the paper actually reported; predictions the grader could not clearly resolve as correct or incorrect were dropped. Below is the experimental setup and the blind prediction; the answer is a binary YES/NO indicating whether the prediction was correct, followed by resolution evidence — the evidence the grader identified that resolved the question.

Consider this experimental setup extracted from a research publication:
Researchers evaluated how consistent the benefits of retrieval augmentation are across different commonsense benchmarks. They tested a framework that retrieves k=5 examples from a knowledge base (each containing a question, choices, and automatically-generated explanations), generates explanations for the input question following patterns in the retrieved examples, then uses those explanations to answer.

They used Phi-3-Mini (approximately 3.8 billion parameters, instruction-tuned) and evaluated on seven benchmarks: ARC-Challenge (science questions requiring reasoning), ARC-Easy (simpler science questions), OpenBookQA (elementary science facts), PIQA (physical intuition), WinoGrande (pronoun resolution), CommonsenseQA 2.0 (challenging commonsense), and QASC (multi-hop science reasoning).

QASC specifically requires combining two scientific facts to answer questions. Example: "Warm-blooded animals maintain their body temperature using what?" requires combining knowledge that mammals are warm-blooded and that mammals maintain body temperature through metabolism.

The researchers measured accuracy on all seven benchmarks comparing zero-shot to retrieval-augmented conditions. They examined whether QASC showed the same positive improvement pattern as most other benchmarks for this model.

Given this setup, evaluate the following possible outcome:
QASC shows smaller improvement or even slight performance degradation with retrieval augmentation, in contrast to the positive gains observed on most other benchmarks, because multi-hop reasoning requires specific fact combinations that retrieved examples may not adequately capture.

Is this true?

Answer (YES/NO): YES